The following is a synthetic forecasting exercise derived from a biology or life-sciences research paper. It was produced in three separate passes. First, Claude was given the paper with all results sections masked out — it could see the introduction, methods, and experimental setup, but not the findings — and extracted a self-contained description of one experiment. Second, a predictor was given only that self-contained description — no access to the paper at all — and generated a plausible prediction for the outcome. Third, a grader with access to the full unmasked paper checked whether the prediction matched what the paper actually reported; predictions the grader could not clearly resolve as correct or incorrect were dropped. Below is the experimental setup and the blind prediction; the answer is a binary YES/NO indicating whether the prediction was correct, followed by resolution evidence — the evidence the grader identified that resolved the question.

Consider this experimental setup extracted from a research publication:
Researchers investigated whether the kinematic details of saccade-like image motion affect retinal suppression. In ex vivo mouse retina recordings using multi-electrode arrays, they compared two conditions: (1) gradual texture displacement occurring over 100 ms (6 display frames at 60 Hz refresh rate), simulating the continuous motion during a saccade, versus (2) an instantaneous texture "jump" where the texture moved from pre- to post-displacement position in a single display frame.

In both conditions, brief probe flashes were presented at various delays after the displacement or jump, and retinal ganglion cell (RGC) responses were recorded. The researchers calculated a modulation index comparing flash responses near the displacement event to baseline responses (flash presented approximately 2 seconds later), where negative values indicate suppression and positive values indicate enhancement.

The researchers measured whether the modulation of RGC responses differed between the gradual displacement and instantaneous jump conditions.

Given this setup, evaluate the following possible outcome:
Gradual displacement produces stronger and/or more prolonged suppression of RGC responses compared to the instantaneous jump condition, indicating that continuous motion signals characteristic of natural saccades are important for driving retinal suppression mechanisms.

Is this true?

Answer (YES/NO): NO